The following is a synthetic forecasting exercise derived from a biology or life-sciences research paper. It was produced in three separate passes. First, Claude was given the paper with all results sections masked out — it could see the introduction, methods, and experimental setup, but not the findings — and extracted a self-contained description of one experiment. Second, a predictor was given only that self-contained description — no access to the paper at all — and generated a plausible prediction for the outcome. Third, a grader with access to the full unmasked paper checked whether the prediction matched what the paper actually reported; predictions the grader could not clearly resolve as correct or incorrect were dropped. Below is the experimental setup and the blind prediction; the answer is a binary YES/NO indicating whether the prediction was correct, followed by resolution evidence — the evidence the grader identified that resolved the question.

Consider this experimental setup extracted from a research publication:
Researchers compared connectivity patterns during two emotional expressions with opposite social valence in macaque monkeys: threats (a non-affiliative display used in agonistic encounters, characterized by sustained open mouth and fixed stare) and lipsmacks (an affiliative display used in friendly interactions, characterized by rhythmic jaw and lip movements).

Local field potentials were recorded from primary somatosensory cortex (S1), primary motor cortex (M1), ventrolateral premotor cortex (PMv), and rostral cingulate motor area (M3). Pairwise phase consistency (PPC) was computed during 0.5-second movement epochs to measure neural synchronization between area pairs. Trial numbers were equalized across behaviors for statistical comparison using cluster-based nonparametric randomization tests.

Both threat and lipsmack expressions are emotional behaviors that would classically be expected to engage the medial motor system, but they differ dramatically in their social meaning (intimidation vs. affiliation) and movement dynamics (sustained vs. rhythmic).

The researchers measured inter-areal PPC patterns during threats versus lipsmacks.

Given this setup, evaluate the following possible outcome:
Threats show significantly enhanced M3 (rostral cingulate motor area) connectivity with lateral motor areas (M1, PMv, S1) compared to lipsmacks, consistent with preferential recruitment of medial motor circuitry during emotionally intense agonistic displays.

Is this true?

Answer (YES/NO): YES